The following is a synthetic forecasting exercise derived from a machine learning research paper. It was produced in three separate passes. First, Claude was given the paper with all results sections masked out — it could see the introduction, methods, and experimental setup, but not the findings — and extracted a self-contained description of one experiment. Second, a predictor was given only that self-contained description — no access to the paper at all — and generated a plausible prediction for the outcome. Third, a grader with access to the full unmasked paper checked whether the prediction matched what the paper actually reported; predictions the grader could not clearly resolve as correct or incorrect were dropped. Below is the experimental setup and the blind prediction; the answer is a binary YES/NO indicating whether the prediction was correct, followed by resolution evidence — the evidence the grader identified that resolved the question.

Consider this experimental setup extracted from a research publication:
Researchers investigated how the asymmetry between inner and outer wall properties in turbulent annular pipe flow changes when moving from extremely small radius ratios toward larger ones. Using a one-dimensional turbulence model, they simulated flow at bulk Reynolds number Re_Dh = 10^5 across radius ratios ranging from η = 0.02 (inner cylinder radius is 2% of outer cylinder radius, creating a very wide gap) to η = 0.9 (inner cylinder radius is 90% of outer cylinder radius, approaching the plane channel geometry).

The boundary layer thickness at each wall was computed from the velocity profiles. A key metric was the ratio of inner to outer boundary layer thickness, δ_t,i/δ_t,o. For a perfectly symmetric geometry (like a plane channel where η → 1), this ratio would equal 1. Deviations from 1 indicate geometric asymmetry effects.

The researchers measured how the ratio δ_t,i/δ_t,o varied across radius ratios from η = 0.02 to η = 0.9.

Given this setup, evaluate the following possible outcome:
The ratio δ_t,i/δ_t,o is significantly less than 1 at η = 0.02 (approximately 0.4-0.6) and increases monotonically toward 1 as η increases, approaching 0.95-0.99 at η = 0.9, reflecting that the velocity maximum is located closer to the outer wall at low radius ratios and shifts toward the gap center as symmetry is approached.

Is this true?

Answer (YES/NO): NO